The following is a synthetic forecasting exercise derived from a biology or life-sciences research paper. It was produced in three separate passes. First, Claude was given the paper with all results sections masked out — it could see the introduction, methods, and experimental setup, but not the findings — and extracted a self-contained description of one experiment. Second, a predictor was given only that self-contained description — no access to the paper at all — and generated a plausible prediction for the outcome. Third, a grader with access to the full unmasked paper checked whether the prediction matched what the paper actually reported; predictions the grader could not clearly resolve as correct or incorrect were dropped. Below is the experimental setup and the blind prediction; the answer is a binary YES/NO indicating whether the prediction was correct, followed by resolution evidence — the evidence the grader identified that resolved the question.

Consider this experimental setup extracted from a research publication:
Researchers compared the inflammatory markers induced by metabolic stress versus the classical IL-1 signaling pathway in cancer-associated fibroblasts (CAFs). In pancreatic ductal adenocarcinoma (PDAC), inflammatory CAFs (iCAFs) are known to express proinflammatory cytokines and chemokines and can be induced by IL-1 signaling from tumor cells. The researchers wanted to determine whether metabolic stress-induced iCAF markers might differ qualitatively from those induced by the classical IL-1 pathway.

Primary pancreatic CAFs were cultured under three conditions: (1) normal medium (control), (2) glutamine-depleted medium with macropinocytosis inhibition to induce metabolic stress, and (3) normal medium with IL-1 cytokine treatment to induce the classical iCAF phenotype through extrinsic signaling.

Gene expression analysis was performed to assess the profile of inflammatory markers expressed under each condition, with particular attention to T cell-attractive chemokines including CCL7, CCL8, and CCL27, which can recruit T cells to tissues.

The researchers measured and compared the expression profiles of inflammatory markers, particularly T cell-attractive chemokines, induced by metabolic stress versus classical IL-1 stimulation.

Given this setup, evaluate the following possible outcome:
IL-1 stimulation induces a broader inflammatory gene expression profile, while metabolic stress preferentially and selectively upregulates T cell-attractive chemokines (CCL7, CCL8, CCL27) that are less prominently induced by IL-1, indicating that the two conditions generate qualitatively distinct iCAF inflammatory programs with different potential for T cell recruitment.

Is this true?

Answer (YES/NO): NO